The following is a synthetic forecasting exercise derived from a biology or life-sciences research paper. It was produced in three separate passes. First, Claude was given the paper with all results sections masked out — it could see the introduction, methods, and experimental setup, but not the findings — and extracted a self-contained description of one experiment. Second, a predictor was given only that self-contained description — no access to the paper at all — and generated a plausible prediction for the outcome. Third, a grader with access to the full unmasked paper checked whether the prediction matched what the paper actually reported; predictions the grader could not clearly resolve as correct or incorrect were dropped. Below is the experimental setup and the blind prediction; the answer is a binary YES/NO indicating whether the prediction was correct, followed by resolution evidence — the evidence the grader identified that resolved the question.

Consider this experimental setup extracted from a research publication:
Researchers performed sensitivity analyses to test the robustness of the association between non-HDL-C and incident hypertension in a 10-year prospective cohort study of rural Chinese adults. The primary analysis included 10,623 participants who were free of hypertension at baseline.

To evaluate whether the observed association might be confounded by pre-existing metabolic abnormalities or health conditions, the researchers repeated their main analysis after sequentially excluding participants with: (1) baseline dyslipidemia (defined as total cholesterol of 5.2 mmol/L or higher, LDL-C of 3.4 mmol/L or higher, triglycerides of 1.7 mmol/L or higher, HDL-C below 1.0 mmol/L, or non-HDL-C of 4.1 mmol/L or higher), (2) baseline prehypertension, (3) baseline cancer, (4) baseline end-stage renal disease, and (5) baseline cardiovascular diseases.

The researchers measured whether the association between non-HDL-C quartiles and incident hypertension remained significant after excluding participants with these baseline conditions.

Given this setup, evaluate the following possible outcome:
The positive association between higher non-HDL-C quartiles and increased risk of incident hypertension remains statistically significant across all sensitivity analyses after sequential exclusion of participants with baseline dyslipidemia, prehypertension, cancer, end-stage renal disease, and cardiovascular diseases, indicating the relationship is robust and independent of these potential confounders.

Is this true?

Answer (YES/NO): YES